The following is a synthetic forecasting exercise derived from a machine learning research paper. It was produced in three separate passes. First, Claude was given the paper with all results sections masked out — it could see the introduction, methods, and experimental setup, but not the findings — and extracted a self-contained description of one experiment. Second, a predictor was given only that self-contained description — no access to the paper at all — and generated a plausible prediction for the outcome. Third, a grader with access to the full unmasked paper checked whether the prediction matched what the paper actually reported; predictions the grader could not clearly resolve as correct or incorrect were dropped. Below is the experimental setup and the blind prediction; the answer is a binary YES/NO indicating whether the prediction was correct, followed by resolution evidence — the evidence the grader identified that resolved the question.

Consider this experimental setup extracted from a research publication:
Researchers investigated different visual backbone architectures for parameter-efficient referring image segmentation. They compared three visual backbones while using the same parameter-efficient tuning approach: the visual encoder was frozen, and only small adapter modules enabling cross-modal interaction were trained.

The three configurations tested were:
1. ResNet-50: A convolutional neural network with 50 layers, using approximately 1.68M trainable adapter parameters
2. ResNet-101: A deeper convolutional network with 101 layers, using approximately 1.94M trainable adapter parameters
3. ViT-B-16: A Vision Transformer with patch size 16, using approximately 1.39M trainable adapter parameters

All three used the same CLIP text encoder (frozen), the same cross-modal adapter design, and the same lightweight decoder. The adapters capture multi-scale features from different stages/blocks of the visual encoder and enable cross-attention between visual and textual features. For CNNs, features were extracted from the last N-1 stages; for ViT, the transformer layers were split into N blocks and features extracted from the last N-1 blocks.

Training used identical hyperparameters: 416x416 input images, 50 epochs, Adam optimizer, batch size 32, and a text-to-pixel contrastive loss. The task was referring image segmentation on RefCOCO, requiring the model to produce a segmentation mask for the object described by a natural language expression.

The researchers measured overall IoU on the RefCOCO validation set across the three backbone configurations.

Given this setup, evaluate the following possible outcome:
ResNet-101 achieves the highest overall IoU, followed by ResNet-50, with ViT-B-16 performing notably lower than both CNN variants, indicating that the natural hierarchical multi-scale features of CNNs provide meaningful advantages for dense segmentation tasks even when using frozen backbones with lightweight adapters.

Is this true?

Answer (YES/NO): NO